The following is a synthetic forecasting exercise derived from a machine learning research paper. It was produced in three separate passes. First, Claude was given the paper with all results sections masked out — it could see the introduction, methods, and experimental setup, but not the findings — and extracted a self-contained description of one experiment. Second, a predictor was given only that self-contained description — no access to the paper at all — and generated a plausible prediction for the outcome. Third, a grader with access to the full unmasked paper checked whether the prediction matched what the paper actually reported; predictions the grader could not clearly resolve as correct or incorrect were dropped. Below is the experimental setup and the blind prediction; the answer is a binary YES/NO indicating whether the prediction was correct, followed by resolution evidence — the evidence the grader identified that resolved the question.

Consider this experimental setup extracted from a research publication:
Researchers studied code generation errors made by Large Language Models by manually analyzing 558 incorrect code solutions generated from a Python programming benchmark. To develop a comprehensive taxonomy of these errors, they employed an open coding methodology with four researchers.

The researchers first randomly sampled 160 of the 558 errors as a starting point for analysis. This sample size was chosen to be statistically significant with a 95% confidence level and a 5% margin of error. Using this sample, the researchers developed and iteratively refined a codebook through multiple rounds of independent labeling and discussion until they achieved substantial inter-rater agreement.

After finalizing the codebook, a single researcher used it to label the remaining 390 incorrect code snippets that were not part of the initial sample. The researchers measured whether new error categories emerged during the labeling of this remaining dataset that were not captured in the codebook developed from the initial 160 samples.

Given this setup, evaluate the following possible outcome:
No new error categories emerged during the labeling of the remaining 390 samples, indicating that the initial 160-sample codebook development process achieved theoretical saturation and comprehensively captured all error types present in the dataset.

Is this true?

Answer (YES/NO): YES